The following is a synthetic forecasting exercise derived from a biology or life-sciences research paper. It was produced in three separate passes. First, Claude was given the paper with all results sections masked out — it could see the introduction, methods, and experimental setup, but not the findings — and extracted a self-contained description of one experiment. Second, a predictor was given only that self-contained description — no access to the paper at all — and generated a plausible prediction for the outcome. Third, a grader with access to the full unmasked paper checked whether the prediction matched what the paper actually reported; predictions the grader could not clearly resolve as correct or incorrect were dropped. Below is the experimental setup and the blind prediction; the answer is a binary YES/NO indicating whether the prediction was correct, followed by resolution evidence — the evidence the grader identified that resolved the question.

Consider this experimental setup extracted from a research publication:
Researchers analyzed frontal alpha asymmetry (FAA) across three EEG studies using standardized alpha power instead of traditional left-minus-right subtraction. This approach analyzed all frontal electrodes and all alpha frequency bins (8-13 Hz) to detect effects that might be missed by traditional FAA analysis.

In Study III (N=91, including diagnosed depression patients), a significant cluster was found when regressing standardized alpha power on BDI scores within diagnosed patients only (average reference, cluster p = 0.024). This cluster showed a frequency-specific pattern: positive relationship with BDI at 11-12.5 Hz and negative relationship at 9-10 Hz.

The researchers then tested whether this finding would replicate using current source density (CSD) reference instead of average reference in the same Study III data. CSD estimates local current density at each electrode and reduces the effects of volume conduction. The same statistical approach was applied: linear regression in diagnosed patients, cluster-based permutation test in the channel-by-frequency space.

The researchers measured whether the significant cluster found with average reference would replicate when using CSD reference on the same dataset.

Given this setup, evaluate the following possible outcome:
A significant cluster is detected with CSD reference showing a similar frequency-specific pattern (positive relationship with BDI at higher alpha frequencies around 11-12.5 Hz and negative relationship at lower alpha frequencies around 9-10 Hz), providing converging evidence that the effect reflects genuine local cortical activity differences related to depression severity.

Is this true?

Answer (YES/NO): NO